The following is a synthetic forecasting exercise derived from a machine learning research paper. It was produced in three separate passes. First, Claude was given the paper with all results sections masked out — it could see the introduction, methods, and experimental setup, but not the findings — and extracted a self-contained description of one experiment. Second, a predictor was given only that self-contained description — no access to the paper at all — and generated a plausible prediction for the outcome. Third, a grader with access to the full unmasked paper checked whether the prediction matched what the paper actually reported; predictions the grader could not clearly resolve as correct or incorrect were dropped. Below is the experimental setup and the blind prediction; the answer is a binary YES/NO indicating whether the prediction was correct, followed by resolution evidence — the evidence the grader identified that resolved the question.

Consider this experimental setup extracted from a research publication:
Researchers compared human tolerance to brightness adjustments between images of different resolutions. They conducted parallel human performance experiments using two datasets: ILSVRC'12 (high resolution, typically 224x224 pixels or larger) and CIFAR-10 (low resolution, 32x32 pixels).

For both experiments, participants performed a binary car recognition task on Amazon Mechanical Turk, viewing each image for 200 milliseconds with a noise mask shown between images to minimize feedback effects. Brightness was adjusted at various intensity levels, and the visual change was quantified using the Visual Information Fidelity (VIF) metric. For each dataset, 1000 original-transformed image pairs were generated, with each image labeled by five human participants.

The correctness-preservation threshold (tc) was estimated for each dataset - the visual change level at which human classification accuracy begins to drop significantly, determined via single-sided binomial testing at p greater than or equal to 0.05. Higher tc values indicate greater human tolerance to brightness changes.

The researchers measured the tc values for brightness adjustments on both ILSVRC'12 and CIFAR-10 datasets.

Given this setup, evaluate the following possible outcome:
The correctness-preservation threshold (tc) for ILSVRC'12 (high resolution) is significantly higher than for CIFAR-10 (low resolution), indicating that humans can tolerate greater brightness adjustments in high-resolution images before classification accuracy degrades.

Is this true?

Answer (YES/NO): YES